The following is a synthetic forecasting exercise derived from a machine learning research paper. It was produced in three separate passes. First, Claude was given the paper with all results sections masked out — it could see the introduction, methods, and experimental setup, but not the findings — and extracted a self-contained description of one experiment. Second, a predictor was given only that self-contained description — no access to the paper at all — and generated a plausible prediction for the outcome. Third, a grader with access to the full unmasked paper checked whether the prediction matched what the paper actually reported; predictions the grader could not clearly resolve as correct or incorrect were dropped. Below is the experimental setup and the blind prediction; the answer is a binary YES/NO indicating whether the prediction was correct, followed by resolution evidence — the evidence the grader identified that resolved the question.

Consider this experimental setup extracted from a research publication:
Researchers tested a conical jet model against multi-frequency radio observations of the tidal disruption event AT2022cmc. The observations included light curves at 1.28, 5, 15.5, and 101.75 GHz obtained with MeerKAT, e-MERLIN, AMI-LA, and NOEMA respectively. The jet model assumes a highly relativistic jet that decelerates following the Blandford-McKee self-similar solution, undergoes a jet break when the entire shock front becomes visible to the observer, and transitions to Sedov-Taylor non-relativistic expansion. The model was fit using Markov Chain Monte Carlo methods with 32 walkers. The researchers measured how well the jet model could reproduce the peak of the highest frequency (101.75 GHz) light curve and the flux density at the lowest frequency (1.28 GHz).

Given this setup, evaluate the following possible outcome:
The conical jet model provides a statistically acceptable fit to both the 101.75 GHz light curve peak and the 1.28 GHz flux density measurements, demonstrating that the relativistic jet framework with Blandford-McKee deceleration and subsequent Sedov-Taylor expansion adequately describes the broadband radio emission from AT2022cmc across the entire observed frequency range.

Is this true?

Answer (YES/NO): NO